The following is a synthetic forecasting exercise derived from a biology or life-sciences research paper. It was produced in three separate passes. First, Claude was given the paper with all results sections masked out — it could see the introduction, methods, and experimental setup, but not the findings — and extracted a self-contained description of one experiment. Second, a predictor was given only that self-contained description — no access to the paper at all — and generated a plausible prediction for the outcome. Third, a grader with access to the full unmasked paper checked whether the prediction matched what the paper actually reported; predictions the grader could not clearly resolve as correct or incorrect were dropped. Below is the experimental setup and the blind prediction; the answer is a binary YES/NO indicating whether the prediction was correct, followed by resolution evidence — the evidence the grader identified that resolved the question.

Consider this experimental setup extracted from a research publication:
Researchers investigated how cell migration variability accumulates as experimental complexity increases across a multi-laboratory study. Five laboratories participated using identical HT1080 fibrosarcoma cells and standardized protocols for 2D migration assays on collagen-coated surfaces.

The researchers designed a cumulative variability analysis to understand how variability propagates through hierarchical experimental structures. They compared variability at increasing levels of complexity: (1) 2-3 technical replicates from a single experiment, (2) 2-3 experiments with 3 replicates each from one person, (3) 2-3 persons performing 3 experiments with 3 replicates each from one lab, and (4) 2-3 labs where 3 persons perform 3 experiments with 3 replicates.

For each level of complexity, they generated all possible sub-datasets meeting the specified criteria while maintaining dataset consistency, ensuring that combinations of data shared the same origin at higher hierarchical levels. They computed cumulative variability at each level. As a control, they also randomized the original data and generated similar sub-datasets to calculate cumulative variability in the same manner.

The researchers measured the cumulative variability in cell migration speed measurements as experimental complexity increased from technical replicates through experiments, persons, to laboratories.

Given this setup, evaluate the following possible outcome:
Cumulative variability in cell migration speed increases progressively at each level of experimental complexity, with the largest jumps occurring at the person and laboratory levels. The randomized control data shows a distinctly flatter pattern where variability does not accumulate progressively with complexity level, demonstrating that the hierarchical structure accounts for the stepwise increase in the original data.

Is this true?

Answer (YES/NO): NO